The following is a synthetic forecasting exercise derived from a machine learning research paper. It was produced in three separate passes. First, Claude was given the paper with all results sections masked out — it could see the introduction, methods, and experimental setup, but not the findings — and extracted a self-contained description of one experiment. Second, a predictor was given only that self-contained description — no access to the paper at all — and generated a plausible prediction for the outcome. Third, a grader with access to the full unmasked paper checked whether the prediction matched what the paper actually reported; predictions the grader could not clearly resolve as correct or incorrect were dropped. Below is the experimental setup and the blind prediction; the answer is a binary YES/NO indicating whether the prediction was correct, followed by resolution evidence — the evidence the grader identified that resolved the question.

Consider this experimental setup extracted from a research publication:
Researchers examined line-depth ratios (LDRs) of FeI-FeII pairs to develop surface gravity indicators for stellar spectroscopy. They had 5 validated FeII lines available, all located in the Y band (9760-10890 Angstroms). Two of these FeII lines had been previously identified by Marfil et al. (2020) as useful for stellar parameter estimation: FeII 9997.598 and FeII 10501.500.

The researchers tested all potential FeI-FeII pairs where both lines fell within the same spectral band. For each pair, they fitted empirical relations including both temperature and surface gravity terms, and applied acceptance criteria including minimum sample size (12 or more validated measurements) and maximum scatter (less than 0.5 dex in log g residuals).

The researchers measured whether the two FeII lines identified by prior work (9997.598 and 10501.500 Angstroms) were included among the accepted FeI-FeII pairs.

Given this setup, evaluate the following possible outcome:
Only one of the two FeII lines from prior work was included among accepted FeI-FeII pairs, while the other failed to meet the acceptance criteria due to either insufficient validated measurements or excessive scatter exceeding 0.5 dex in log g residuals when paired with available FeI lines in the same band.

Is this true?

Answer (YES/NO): NO